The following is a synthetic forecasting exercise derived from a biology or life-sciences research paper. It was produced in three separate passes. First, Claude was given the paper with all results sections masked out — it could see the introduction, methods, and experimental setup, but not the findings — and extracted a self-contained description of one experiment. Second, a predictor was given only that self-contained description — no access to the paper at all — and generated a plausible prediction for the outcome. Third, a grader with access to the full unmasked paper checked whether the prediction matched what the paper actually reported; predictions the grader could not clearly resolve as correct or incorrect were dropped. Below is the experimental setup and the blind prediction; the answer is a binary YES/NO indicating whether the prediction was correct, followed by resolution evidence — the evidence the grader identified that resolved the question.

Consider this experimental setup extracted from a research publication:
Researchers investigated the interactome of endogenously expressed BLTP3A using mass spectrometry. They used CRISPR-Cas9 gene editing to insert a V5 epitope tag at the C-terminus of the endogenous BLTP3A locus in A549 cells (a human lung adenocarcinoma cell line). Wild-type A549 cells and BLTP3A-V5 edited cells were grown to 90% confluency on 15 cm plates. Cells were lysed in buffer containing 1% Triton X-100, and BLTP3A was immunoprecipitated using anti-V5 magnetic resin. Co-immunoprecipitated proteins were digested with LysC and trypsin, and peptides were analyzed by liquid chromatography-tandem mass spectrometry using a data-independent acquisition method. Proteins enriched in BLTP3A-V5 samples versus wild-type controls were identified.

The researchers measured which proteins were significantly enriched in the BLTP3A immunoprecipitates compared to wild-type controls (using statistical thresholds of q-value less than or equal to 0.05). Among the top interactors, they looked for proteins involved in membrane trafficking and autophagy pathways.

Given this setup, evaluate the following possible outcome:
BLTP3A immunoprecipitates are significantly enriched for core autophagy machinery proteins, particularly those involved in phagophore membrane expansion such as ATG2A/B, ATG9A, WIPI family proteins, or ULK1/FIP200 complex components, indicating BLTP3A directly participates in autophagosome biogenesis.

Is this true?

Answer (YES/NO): NO